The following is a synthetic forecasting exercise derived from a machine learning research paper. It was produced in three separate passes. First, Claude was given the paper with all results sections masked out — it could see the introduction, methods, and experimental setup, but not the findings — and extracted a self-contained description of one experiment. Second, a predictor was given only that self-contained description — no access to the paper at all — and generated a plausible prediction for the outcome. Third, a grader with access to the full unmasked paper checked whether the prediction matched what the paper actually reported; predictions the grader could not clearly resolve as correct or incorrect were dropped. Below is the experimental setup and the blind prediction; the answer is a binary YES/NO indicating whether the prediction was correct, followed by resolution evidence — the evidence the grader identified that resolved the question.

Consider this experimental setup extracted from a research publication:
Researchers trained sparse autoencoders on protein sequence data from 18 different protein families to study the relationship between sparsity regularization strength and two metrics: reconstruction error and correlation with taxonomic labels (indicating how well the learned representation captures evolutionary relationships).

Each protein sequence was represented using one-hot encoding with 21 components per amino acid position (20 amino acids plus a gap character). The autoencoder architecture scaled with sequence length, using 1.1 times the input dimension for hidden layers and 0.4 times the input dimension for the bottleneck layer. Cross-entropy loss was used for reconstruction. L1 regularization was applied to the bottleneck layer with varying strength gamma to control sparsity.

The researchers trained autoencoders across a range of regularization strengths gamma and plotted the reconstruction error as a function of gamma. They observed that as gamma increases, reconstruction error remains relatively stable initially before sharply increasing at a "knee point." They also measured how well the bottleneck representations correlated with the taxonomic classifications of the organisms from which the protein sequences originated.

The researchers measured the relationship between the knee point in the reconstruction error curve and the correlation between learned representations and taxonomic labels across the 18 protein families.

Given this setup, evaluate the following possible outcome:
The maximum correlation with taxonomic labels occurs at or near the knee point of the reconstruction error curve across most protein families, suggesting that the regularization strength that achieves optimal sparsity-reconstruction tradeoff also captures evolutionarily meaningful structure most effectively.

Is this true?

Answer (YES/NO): YES